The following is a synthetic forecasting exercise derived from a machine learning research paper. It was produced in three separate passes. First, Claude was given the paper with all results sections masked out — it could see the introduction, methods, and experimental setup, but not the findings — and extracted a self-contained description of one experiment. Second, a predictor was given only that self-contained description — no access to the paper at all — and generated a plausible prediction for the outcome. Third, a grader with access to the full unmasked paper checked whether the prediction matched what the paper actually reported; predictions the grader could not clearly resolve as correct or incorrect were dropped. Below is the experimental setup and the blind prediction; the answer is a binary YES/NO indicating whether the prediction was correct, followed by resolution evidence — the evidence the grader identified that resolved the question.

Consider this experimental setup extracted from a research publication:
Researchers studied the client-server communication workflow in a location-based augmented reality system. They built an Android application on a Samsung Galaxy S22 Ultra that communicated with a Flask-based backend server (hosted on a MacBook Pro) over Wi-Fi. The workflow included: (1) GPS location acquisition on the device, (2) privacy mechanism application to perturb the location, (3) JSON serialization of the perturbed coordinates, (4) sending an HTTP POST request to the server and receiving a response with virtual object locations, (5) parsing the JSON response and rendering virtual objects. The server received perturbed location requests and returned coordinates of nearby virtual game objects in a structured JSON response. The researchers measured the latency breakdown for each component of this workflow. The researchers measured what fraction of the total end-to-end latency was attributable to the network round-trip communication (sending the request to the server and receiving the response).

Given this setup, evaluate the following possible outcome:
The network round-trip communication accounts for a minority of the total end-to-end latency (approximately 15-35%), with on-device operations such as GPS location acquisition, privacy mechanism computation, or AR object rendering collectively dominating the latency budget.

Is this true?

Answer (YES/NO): NO